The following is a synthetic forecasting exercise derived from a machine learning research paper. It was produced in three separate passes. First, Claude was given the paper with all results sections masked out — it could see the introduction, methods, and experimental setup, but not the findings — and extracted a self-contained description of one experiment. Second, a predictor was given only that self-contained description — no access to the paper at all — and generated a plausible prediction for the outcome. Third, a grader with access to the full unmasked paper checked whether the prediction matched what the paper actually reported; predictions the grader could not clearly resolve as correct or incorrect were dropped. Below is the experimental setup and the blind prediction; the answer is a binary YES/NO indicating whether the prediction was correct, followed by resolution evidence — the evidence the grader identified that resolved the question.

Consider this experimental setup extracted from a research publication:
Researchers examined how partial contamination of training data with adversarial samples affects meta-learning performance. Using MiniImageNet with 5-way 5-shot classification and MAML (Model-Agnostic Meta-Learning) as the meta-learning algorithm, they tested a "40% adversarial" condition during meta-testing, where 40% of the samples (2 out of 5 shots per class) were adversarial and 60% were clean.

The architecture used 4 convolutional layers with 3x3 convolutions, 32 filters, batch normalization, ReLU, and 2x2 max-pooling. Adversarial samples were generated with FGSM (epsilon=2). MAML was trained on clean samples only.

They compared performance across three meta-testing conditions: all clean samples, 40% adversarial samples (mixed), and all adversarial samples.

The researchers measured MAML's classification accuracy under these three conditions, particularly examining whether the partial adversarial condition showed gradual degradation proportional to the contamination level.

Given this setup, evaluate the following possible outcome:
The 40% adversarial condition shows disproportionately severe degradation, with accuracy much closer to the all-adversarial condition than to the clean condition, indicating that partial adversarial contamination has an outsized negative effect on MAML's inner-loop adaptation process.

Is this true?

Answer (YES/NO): NO